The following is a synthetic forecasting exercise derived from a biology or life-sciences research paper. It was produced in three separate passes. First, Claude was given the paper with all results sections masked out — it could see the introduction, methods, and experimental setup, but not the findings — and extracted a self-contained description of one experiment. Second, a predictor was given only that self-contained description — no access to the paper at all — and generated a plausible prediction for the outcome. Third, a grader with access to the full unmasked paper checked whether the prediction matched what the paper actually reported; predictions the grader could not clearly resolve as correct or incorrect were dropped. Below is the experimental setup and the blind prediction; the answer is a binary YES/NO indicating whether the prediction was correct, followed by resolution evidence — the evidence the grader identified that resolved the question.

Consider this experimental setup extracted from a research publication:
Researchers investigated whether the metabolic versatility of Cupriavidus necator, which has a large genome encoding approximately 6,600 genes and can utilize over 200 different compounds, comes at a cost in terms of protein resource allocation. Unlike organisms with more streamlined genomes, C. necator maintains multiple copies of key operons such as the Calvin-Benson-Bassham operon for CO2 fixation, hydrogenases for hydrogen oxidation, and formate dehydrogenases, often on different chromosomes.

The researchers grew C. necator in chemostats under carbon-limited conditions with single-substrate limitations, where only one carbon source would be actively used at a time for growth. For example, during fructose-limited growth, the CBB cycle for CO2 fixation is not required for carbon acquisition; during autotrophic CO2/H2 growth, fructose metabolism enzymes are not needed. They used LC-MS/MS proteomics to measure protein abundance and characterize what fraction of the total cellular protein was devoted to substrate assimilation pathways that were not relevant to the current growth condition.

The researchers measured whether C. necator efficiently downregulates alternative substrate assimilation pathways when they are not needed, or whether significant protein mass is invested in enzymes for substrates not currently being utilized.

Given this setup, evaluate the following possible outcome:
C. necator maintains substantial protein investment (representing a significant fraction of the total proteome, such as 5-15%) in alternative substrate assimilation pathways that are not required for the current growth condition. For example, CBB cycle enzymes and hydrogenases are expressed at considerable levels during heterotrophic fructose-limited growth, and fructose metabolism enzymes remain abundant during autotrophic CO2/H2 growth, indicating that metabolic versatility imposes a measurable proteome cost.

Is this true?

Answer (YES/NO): NO